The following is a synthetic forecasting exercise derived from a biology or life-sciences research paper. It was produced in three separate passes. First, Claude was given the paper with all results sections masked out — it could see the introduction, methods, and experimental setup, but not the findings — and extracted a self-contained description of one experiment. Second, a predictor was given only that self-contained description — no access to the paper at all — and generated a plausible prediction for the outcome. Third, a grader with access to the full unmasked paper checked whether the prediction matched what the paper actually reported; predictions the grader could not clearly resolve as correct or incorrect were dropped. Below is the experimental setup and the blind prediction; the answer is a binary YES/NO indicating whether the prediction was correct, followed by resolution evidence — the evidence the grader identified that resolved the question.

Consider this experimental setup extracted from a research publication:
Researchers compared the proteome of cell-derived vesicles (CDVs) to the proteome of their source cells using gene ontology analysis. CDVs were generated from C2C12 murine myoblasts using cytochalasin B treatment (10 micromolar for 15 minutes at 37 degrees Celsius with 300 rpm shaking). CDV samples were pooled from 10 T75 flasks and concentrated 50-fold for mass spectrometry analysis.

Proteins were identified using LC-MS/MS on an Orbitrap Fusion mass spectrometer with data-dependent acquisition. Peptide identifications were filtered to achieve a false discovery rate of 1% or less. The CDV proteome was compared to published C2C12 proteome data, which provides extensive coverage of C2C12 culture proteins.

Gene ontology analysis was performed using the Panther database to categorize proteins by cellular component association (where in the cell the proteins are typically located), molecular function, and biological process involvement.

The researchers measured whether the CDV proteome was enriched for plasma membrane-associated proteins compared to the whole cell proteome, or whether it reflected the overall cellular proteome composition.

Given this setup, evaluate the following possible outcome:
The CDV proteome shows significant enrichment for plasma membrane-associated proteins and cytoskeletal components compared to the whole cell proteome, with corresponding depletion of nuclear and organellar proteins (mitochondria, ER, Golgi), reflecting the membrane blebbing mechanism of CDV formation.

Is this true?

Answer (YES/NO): NO